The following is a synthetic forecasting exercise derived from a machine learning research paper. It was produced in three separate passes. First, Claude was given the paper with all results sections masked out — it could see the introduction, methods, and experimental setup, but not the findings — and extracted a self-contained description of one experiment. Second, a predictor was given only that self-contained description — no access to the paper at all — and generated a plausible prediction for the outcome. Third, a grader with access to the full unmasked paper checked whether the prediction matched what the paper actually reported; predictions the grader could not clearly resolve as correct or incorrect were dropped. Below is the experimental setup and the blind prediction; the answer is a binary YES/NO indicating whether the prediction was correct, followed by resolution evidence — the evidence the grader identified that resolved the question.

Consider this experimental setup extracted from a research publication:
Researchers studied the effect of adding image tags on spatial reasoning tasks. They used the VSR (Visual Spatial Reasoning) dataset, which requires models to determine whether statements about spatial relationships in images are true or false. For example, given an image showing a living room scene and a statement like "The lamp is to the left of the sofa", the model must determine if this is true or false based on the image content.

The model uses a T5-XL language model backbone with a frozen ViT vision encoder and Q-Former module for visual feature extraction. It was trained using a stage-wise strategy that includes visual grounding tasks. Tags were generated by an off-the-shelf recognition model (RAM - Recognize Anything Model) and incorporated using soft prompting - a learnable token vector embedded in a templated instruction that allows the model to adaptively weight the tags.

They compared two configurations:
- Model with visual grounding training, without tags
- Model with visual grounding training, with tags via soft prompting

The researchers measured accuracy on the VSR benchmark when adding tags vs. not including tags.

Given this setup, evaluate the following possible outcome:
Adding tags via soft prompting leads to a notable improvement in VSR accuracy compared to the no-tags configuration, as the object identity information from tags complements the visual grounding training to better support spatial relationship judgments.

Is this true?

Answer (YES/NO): NO